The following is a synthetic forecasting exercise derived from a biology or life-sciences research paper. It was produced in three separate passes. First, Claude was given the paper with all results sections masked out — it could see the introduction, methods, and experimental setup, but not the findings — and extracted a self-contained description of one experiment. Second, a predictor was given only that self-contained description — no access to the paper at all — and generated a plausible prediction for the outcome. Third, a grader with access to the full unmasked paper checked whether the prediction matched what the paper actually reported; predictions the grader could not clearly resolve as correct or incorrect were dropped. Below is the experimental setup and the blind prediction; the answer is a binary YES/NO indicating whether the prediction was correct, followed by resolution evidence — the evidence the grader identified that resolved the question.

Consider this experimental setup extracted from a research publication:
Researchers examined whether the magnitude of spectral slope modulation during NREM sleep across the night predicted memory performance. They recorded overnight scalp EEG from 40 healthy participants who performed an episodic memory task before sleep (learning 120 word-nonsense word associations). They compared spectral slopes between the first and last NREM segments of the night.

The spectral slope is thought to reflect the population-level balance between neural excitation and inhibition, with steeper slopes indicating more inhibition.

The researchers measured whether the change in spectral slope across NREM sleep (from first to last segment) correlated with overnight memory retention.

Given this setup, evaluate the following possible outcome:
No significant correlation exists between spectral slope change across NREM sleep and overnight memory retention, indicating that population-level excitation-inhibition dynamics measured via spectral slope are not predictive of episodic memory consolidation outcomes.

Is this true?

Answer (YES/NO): NO